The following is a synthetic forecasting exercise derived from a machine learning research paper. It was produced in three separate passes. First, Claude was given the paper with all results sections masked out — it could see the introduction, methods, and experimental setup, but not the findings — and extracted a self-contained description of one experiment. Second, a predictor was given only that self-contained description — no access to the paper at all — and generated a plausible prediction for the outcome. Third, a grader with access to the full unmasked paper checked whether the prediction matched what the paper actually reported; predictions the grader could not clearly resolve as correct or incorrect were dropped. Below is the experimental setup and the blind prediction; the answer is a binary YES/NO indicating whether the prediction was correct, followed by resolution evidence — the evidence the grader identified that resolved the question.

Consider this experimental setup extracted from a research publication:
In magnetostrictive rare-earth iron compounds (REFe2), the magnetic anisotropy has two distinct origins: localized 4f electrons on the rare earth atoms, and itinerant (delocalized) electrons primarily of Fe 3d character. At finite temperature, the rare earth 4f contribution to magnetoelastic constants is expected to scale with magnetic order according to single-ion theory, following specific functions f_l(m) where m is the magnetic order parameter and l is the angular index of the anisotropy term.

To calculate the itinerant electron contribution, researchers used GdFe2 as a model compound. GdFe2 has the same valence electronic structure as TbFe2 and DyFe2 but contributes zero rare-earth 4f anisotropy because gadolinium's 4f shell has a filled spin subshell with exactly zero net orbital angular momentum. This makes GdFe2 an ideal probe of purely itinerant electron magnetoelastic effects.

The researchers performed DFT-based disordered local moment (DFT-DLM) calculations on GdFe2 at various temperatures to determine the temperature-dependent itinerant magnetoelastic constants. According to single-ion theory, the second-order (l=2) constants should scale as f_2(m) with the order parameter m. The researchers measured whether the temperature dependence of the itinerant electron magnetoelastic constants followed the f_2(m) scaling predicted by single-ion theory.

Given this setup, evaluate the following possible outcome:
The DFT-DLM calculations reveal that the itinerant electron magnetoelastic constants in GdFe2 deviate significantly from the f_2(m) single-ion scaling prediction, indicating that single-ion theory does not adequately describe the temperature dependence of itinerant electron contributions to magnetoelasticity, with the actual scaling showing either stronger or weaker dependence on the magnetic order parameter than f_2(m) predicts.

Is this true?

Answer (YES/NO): YES